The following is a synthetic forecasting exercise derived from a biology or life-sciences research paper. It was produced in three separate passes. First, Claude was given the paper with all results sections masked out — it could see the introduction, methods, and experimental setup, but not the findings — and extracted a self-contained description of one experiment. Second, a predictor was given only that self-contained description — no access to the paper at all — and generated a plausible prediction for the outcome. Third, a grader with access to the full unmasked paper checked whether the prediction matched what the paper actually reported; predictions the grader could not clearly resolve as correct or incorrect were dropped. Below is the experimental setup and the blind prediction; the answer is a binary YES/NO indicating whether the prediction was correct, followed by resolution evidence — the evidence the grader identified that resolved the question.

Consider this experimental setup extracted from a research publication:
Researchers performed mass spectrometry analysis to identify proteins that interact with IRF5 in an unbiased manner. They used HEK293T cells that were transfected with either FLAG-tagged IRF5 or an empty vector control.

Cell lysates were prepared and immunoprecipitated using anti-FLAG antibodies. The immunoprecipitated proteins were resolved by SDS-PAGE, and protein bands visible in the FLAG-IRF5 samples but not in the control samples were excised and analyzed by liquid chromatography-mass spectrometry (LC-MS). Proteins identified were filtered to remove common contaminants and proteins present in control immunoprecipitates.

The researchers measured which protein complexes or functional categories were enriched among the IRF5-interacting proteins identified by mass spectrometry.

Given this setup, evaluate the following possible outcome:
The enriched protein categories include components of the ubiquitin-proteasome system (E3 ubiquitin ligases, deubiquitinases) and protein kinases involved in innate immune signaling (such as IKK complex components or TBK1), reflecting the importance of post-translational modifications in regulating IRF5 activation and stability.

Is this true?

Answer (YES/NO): NO